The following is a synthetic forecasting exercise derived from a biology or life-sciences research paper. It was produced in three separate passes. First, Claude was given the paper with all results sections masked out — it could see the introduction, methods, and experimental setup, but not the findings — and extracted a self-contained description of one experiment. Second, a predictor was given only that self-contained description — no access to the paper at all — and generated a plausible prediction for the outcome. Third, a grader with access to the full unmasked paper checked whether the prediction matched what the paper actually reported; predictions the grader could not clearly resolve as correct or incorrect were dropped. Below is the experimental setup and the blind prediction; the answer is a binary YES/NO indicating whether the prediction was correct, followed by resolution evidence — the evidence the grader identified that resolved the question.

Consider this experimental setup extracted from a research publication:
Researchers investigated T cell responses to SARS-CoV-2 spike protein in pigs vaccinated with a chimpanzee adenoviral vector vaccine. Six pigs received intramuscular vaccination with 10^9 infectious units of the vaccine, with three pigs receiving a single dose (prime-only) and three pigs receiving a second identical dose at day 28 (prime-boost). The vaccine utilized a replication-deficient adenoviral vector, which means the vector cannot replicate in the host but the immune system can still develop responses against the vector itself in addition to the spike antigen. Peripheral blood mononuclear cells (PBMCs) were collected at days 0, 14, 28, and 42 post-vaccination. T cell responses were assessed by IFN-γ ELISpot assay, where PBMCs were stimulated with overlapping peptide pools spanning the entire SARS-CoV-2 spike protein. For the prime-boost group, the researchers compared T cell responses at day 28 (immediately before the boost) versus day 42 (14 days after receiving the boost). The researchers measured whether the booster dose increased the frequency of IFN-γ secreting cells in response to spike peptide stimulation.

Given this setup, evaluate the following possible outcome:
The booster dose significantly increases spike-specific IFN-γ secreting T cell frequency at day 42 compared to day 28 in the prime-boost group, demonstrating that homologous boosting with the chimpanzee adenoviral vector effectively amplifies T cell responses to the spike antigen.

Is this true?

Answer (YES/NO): NO